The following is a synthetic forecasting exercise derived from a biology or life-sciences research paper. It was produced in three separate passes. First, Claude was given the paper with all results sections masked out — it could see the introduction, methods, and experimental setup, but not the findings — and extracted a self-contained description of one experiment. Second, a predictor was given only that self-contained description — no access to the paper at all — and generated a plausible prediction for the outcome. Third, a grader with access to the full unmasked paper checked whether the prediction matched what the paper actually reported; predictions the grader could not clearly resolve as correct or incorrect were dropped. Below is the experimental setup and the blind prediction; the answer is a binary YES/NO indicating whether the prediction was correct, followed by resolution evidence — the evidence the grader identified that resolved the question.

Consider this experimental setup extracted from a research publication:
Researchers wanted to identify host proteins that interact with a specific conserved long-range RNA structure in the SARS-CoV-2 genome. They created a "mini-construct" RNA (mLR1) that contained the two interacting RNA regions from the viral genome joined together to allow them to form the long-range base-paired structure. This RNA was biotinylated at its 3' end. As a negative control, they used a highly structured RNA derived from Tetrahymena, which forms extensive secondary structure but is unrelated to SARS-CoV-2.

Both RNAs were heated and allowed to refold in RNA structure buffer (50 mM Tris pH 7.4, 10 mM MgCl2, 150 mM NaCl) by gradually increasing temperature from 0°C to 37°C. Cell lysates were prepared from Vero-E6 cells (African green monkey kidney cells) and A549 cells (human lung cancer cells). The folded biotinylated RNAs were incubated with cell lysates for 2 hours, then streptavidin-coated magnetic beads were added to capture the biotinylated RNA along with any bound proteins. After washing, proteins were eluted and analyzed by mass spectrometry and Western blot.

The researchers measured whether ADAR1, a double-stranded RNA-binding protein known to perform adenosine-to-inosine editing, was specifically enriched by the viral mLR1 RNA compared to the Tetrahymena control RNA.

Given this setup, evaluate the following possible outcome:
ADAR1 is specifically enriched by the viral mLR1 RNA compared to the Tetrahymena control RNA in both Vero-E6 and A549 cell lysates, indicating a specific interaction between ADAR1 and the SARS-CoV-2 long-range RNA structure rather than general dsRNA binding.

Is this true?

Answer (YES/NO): YES